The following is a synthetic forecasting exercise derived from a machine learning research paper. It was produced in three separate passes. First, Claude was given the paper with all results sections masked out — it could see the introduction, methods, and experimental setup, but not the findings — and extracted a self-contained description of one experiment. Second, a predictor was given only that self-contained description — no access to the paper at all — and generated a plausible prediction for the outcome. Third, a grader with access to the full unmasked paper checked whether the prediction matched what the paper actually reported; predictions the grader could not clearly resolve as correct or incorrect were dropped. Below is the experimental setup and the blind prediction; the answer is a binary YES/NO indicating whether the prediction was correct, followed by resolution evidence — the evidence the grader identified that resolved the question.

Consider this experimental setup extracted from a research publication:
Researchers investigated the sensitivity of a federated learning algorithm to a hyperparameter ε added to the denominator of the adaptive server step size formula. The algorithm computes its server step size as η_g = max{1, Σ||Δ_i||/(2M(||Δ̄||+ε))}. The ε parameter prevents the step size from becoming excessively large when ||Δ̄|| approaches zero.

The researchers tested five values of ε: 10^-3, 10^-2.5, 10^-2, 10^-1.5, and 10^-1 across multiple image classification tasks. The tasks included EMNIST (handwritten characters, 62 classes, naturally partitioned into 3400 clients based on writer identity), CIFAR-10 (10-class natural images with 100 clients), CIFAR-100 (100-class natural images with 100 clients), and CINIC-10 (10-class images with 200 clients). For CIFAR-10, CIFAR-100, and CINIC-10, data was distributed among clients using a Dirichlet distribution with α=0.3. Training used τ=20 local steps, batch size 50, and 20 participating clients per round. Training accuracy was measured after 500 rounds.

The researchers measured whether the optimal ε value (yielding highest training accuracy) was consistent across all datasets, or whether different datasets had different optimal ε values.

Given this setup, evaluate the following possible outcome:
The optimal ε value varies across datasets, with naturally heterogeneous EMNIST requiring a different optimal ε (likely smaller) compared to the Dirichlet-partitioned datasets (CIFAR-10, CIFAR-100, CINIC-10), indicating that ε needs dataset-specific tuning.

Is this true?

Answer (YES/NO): NO